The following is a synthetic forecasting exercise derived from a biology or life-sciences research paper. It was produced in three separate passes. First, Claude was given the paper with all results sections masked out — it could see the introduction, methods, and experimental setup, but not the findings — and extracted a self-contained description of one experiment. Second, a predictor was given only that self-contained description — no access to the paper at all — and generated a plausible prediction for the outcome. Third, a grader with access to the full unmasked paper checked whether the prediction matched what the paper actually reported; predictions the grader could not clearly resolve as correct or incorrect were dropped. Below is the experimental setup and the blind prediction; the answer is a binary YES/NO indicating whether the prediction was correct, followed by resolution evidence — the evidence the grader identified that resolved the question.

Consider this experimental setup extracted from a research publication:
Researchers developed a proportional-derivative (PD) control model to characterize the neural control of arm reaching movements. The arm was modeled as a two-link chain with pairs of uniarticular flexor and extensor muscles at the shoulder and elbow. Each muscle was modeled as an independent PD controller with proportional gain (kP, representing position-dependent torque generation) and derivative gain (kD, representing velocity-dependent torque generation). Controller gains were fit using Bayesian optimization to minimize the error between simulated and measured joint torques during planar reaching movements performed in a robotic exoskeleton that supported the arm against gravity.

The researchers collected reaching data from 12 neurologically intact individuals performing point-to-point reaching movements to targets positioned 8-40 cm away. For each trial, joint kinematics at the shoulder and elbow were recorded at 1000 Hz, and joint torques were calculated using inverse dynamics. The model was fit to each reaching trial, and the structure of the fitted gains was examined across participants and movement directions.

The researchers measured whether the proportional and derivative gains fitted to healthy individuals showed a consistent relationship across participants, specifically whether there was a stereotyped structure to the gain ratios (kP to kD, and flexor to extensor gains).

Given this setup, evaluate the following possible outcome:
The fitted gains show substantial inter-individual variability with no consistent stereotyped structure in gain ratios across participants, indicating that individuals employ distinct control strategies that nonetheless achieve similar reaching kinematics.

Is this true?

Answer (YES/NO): NO